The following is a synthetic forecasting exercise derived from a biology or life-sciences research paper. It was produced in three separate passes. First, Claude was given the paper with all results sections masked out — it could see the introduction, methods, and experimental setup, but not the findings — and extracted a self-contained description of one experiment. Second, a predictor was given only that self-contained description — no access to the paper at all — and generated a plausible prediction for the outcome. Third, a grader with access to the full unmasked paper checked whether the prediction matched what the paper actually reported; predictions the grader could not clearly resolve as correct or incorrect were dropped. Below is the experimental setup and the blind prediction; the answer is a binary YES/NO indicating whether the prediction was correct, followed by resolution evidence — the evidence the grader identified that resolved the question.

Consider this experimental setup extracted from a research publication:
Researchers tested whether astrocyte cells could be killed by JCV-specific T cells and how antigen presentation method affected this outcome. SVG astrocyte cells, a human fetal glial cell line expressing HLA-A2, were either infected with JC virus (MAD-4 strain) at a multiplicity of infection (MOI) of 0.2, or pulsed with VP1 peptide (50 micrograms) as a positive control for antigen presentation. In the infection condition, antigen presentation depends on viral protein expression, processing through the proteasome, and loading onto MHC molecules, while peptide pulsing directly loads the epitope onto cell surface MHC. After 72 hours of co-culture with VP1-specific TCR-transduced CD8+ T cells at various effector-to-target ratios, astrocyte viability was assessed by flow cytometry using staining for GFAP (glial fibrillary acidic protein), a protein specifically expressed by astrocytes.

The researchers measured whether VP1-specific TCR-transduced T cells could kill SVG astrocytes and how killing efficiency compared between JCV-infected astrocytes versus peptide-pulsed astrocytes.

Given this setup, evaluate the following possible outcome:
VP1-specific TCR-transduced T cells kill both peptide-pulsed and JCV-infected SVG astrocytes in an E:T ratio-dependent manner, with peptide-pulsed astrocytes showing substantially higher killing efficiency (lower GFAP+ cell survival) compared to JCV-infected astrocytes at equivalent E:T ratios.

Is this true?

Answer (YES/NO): YES